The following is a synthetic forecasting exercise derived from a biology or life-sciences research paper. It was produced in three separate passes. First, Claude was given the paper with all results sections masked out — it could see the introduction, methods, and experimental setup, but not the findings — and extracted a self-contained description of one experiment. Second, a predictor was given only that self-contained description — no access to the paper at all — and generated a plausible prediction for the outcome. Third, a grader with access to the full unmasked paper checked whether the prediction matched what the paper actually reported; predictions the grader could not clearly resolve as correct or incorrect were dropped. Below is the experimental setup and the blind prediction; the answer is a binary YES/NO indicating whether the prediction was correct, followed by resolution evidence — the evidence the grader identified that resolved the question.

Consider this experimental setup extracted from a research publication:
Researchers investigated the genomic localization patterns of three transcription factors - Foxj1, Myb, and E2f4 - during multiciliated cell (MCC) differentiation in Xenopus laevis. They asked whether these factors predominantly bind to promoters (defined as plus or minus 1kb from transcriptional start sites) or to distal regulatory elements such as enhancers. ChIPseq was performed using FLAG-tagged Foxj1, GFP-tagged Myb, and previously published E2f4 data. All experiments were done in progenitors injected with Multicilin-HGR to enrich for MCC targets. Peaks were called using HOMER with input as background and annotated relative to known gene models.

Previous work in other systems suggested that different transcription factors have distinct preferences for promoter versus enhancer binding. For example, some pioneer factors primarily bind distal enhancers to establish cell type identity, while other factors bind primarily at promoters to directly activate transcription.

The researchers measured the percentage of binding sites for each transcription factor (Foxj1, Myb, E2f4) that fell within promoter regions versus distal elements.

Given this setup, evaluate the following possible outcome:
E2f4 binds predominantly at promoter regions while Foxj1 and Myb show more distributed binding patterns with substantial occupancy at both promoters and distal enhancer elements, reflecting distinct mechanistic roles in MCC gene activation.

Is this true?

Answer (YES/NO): NO